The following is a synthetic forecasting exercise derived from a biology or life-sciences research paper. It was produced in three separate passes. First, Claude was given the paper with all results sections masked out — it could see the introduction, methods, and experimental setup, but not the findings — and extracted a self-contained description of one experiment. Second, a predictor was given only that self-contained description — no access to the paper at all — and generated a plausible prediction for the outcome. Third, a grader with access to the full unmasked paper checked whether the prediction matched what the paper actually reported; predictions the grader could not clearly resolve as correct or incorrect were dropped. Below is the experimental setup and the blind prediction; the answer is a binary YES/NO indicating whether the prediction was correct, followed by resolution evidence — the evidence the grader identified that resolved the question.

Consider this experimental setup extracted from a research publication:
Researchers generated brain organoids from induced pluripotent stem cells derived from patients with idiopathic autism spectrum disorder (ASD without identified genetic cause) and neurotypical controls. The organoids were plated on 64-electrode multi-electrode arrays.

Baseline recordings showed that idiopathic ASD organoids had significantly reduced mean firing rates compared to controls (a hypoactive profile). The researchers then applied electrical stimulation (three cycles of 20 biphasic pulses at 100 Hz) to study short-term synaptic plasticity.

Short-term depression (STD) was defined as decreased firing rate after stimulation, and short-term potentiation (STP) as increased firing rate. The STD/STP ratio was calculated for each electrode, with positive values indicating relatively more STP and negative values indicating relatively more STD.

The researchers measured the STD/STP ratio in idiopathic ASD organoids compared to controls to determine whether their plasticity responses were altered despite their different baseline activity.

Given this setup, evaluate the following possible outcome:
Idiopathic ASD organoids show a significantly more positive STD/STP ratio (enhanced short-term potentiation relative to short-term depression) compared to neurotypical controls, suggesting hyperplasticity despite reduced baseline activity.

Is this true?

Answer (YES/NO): NO